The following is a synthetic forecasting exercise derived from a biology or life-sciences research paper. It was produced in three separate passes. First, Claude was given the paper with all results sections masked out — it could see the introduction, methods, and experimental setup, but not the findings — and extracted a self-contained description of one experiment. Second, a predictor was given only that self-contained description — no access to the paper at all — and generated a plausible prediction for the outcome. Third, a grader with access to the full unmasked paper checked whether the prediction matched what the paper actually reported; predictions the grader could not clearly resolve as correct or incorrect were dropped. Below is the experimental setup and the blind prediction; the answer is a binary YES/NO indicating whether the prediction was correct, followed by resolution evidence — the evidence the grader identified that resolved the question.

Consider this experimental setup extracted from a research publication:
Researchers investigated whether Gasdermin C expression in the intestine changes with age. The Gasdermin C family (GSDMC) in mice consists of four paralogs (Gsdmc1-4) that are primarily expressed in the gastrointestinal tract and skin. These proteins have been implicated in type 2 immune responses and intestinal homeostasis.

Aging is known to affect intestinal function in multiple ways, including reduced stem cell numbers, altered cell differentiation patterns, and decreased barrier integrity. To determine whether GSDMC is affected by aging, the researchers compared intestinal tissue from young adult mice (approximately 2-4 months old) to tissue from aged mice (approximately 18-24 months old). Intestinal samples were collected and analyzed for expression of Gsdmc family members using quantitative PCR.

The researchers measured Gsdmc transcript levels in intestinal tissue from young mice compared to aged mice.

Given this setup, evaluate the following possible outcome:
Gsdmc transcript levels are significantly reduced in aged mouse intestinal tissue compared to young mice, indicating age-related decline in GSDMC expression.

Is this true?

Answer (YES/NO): YES